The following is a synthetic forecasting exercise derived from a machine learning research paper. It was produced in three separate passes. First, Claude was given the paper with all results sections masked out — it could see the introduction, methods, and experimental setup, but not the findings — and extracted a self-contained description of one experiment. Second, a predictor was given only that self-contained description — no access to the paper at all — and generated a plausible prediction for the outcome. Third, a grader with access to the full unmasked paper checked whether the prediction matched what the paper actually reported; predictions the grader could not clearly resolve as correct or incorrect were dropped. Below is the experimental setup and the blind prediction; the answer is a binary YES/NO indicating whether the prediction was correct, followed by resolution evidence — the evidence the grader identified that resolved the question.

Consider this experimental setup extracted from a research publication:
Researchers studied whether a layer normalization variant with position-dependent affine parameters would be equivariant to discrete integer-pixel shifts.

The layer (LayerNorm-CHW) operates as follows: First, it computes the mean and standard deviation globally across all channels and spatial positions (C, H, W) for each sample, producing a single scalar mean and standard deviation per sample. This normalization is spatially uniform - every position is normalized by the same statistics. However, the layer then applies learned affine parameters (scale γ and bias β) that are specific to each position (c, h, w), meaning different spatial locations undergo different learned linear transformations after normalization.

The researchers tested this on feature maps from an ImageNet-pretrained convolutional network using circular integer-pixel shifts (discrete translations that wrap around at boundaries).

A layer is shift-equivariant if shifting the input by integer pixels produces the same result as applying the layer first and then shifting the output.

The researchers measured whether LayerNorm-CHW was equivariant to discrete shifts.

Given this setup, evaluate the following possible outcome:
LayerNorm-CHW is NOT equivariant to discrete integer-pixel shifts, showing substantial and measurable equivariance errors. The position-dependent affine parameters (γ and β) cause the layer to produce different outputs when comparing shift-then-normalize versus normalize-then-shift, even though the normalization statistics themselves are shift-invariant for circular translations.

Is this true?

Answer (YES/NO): YES